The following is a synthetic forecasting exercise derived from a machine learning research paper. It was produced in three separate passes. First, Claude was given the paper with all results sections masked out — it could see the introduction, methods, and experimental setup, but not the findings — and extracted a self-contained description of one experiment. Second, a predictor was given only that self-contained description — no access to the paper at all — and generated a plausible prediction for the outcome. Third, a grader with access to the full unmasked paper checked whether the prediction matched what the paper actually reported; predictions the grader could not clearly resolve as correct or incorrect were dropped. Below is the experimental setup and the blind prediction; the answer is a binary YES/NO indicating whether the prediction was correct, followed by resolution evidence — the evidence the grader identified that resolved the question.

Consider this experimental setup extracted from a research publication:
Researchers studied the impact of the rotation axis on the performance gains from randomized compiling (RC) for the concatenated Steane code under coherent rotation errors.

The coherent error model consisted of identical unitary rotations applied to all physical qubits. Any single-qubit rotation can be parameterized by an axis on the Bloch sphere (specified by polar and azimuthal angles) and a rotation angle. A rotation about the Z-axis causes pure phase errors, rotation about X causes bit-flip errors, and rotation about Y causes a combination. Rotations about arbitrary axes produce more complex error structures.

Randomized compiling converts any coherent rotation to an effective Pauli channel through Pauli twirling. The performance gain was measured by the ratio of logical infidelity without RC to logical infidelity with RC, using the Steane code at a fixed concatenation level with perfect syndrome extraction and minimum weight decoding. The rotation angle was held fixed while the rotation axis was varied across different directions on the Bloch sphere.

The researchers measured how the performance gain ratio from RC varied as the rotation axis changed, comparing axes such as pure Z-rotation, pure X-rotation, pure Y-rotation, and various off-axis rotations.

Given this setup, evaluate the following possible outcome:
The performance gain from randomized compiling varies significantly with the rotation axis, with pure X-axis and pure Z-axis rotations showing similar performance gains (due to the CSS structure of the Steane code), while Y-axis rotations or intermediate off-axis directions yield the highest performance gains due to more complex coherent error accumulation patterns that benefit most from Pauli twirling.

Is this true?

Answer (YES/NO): NO